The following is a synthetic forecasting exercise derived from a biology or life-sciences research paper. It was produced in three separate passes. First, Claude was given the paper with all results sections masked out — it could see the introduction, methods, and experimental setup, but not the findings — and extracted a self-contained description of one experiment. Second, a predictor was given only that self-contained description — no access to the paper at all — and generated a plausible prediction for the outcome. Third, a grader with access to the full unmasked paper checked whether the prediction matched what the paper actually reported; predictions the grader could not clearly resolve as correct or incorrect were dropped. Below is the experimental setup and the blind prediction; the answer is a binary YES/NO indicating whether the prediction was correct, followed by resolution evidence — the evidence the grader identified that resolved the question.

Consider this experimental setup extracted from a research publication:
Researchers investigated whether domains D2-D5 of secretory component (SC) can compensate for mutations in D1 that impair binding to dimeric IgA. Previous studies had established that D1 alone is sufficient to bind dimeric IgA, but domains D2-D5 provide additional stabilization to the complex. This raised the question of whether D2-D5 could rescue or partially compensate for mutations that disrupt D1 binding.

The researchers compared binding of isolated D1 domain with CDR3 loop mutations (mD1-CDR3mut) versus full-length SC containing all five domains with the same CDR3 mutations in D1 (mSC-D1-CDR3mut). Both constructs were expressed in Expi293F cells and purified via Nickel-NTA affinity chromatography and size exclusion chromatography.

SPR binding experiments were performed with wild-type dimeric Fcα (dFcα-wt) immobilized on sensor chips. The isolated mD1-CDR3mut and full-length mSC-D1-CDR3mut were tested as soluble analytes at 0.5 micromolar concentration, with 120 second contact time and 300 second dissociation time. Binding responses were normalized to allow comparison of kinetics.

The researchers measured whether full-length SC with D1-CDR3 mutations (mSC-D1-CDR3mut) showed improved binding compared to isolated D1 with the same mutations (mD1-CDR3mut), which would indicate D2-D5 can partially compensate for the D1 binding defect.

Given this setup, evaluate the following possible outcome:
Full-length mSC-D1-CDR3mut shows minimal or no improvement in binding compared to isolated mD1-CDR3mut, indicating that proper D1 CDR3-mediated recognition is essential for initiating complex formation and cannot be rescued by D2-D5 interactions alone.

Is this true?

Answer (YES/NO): YES